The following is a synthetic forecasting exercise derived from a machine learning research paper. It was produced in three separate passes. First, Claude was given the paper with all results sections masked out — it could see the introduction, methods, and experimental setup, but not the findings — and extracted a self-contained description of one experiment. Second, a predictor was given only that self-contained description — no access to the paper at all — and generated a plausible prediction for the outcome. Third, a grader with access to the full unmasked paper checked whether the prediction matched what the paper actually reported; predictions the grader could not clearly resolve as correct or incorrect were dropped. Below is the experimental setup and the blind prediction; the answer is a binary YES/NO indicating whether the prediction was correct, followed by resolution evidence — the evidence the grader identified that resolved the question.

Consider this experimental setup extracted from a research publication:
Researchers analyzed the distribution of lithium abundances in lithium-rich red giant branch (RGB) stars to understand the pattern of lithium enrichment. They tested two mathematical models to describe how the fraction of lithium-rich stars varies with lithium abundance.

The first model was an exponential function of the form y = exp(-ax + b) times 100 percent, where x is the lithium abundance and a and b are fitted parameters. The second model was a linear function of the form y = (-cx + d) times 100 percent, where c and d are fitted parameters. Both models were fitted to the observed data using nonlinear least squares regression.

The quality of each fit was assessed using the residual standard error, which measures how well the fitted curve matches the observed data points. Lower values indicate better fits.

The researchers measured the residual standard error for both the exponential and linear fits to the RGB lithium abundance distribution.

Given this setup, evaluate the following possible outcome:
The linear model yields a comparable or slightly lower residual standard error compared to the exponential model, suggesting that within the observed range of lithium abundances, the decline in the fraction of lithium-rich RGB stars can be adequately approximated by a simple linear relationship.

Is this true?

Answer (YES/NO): NO